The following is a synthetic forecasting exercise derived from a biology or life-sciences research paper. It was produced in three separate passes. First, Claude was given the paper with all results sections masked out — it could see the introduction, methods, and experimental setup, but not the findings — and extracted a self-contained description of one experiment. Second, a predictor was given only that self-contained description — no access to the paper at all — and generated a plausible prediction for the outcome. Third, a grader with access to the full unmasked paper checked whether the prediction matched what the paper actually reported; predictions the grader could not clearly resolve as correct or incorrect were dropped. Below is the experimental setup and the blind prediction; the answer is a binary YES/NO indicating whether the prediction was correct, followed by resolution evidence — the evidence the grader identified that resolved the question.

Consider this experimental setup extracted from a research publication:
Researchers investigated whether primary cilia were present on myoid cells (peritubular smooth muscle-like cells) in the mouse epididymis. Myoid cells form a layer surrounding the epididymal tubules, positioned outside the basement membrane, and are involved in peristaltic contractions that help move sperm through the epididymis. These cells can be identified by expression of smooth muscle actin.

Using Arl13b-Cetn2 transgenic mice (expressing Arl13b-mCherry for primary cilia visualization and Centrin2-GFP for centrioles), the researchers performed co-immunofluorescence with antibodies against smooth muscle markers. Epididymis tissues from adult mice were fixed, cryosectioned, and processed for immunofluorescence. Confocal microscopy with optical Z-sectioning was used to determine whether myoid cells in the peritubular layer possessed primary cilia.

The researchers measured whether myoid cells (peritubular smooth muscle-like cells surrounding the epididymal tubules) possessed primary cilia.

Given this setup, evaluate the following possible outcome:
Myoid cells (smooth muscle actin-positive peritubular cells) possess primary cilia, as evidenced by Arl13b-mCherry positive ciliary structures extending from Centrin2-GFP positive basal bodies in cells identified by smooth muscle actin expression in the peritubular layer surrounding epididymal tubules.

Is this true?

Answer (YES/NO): YES